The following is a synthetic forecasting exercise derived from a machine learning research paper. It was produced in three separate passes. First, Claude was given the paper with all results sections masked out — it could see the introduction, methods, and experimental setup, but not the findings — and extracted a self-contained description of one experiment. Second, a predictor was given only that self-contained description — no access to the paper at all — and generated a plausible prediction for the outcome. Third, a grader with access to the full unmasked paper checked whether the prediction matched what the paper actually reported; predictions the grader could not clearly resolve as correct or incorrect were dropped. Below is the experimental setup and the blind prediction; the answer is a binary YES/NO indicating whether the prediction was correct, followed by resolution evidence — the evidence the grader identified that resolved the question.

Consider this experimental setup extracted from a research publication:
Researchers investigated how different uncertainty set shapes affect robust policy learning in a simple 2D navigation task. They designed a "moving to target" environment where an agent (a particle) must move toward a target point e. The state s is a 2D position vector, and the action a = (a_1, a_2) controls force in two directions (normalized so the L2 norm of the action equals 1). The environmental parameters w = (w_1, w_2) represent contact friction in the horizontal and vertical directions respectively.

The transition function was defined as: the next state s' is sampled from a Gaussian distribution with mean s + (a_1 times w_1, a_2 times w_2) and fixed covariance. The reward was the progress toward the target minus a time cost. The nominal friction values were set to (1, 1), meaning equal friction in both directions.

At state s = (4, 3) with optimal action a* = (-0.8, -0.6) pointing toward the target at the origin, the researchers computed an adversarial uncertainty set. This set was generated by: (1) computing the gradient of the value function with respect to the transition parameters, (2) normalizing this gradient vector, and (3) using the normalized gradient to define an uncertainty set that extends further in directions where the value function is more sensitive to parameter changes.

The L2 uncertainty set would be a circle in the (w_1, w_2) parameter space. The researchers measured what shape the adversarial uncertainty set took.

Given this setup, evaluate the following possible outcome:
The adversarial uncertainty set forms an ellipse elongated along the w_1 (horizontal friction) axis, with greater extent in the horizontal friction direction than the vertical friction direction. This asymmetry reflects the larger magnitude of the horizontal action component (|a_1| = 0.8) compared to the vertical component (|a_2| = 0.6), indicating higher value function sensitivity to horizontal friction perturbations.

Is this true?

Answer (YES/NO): YES